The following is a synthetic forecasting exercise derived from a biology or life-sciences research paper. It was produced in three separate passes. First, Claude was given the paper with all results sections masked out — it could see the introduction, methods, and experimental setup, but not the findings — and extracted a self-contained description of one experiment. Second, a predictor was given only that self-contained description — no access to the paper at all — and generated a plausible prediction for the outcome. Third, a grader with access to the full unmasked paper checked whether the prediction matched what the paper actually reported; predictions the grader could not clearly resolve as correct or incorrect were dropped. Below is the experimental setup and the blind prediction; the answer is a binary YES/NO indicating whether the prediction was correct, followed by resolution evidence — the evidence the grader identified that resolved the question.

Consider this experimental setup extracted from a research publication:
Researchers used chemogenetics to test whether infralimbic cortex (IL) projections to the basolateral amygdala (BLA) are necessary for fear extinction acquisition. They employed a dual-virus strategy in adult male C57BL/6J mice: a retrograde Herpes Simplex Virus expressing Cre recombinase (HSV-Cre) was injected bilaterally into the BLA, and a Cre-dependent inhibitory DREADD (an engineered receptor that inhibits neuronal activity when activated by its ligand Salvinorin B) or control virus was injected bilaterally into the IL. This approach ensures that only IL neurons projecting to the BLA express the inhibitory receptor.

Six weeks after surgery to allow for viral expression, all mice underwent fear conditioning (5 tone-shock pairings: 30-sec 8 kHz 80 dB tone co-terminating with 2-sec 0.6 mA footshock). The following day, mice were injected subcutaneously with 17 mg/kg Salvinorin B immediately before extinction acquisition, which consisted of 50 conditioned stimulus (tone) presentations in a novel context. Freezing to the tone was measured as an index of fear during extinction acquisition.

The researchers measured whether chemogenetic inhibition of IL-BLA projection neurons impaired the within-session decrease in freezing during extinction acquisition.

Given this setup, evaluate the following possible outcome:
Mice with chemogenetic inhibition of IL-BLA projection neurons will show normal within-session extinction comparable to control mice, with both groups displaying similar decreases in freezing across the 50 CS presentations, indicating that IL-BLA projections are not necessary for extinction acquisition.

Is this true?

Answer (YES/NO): NO